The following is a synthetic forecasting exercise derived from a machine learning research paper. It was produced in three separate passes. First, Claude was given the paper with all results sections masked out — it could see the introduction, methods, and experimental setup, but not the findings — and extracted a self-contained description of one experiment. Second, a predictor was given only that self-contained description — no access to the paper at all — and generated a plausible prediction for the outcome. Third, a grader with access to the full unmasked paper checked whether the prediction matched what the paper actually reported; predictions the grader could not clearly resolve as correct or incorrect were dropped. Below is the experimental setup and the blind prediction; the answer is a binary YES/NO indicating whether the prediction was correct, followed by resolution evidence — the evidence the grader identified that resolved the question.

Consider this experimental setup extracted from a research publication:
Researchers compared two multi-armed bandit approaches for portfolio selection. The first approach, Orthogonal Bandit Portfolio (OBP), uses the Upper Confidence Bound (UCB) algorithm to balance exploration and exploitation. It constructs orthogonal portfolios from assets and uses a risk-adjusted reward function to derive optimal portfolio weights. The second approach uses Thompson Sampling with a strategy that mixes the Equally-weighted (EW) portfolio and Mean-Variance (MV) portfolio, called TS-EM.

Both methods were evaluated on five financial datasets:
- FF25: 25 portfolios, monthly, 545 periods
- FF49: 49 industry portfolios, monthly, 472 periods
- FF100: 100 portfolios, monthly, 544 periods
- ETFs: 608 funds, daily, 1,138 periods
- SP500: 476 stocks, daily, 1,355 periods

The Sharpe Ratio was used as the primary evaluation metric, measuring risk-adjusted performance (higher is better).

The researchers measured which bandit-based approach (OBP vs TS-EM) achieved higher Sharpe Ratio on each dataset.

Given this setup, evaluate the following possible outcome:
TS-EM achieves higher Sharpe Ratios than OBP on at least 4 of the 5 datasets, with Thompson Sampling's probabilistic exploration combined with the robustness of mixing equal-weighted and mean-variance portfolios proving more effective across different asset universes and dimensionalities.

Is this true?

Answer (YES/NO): NO